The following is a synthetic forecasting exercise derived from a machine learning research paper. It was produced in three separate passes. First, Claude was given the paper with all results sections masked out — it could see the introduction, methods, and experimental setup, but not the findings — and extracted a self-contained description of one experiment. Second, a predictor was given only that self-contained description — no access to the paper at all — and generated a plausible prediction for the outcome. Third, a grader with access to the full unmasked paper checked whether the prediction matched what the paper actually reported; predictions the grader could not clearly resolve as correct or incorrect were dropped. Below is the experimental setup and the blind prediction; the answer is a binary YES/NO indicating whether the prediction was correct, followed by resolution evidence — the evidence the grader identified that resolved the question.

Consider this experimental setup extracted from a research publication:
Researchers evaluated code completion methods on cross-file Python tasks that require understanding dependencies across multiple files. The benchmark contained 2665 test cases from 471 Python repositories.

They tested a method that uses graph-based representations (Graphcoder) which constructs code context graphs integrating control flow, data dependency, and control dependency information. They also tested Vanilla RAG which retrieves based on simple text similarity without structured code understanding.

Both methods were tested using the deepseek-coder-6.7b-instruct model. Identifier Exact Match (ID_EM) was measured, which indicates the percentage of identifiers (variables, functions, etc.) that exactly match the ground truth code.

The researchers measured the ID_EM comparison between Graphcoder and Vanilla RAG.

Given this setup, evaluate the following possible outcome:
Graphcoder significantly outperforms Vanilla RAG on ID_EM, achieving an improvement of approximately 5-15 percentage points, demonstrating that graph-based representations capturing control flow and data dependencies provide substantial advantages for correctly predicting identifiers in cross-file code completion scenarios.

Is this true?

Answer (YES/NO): NO